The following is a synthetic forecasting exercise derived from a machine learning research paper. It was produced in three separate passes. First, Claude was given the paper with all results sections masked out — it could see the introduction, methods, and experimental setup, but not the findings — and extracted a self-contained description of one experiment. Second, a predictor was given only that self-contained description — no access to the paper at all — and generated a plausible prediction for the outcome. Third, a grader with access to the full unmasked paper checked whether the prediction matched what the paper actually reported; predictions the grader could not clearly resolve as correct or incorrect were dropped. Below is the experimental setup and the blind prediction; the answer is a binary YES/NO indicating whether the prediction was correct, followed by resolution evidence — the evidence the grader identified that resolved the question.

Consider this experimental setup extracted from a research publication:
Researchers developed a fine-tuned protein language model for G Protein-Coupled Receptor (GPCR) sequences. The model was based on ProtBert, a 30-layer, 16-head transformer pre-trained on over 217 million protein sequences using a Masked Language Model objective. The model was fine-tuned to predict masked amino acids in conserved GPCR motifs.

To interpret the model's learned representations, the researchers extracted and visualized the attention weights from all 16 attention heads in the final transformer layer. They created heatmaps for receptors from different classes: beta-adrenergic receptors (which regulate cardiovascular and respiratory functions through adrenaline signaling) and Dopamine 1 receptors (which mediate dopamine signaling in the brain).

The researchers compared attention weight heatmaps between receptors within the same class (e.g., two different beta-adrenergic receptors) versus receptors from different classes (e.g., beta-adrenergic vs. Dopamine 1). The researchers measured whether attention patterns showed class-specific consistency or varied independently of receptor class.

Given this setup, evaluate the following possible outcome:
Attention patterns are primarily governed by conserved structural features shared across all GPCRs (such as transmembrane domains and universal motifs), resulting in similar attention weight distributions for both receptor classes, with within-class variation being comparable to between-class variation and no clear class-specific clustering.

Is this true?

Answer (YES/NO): NO